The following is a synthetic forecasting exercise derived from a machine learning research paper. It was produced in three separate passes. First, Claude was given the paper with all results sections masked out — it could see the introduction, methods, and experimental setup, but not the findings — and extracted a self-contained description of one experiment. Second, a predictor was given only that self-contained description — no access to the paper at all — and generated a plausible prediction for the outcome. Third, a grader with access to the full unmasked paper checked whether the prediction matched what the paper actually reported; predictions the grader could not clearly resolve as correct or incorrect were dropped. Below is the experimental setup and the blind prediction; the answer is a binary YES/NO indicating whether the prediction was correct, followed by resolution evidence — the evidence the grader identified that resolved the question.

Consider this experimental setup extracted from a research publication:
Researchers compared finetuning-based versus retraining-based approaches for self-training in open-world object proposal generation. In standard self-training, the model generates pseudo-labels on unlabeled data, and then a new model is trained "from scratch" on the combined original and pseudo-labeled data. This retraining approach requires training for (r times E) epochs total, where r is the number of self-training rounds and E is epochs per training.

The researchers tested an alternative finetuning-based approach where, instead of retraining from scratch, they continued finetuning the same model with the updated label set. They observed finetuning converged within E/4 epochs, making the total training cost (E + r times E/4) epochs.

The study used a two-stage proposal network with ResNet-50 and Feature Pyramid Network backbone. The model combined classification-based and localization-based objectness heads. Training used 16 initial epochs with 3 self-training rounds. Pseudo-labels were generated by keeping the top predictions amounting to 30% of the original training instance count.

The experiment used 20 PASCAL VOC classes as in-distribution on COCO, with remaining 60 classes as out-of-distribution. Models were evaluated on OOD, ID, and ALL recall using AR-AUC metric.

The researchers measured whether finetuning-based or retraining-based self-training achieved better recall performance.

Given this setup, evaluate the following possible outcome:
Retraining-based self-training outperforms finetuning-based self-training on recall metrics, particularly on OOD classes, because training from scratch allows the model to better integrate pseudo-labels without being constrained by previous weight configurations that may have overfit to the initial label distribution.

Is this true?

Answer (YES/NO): NO